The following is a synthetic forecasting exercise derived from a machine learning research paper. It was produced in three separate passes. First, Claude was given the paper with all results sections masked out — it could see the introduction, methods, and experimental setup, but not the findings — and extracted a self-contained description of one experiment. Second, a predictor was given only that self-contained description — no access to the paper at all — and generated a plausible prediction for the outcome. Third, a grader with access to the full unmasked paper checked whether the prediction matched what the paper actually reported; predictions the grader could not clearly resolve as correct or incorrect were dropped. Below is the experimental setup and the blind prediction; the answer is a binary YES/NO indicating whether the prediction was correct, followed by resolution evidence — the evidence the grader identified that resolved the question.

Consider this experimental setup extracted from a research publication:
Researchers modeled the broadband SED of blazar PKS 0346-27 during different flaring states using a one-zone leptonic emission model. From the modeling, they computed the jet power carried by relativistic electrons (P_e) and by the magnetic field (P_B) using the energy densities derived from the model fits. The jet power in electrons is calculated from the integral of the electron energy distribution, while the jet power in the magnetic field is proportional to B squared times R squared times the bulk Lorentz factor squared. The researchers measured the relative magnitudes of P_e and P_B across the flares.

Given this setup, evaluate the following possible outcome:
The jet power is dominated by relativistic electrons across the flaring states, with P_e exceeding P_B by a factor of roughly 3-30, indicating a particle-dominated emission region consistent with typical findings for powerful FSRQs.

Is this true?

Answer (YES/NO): NO